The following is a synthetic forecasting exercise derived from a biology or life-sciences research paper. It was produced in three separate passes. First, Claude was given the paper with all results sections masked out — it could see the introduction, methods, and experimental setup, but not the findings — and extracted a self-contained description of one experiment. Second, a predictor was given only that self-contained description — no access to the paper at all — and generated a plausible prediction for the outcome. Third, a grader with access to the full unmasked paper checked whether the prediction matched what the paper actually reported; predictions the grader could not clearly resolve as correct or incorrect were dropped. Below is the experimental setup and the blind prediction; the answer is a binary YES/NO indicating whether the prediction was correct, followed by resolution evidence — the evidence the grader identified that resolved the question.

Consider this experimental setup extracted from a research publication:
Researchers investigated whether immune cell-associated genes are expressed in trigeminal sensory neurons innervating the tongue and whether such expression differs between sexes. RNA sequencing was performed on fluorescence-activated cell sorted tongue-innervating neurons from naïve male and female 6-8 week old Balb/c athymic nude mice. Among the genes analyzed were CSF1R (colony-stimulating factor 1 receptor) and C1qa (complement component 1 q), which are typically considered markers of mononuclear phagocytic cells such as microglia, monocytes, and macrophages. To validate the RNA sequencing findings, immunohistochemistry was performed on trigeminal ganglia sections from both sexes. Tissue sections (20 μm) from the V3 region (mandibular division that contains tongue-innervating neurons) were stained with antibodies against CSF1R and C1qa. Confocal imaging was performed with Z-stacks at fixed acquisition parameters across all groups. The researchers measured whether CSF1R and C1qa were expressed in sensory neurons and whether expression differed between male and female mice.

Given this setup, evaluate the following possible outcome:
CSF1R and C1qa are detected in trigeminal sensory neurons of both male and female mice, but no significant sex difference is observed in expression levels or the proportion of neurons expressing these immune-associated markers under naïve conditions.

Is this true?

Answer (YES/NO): NO